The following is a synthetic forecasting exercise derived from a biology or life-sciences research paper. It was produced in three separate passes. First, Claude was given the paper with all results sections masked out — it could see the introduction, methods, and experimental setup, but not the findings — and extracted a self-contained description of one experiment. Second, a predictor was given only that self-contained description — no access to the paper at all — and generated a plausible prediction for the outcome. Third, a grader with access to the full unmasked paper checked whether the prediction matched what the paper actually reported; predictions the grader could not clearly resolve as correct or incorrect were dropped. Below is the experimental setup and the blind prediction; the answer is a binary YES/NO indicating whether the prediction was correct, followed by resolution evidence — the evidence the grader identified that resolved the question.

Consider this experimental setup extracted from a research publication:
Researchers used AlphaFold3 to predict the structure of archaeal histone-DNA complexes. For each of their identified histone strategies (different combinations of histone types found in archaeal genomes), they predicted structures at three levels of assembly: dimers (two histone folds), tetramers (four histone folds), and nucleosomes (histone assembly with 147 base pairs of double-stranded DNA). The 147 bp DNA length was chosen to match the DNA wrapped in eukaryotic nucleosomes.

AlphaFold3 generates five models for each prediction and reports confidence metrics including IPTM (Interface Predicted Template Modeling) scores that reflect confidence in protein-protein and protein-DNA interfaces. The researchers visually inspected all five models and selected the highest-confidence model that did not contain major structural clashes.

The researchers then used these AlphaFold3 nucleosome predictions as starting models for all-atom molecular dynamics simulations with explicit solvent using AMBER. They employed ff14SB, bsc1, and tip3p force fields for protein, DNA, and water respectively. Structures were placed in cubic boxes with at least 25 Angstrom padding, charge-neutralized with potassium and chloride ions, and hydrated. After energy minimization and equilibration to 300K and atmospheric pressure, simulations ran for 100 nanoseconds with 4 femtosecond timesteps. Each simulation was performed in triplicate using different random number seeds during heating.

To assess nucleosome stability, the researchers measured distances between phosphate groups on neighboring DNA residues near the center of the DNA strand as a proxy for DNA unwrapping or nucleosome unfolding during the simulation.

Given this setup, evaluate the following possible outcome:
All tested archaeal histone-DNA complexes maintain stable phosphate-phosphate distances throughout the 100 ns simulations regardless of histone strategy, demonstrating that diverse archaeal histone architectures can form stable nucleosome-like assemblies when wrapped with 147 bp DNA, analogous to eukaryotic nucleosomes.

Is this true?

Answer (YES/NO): NO